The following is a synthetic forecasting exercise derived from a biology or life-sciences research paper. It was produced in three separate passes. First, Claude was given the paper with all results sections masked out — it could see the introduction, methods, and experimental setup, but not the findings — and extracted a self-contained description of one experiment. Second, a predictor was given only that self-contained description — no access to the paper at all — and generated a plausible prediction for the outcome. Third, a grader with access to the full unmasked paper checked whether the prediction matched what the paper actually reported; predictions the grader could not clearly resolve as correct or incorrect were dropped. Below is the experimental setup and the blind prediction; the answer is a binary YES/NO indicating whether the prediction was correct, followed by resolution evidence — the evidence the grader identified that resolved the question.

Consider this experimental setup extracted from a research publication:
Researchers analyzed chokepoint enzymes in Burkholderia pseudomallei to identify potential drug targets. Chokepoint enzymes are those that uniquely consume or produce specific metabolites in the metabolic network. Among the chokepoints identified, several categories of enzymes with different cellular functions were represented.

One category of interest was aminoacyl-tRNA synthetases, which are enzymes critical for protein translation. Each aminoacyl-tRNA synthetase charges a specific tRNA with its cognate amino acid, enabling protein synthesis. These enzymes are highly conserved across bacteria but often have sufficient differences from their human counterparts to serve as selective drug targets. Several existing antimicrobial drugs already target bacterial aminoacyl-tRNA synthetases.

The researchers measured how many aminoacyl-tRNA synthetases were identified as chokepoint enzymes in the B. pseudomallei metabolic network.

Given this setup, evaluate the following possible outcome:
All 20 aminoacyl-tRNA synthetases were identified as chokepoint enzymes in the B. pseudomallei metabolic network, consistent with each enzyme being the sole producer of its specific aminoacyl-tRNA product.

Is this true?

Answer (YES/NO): NO